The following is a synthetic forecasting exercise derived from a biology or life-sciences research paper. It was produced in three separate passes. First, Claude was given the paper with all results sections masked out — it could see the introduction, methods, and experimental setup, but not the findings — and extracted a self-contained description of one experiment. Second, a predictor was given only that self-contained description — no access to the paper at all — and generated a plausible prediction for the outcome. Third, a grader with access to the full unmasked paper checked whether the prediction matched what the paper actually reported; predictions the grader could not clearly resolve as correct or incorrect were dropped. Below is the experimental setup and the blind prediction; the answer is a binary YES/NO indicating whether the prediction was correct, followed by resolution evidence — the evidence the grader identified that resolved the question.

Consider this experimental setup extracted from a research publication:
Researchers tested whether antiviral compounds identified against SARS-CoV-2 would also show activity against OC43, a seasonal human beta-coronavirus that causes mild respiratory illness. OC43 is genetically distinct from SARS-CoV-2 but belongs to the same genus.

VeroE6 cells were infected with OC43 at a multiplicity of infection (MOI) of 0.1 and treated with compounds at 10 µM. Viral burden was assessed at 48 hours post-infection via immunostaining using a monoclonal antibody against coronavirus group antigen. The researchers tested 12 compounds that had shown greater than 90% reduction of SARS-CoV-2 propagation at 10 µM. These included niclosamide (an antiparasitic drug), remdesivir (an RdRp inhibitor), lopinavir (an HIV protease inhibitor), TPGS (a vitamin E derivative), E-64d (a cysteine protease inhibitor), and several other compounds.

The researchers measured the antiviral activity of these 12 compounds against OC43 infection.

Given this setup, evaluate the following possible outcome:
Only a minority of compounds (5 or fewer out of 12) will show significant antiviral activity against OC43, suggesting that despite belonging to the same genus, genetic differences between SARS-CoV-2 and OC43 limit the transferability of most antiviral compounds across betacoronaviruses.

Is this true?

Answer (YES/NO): NO